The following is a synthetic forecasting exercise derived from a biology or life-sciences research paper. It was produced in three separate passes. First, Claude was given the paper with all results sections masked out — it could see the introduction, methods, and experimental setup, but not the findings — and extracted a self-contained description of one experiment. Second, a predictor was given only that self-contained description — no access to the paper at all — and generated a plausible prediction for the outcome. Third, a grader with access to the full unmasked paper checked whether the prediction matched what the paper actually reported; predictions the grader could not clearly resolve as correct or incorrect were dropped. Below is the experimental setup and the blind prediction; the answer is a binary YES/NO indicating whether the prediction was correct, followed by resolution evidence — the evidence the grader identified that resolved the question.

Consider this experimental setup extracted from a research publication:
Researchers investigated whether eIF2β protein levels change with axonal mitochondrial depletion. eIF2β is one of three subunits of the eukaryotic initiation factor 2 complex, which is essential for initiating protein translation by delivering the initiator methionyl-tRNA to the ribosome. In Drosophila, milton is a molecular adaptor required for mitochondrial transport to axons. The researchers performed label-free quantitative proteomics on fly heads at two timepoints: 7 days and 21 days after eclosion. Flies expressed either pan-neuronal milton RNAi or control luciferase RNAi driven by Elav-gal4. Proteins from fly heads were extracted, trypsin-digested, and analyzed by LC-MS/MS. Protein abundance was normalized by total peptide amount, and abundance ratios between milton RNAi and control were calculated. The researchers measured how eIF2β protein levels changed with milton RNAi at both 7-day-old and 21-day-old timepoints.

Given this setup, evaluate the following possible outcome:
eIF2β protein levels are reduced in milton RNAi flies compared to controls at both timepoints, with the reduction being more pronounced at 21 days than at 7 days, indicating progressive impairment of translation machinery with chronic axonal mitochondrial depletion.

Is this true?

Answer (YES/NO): NO